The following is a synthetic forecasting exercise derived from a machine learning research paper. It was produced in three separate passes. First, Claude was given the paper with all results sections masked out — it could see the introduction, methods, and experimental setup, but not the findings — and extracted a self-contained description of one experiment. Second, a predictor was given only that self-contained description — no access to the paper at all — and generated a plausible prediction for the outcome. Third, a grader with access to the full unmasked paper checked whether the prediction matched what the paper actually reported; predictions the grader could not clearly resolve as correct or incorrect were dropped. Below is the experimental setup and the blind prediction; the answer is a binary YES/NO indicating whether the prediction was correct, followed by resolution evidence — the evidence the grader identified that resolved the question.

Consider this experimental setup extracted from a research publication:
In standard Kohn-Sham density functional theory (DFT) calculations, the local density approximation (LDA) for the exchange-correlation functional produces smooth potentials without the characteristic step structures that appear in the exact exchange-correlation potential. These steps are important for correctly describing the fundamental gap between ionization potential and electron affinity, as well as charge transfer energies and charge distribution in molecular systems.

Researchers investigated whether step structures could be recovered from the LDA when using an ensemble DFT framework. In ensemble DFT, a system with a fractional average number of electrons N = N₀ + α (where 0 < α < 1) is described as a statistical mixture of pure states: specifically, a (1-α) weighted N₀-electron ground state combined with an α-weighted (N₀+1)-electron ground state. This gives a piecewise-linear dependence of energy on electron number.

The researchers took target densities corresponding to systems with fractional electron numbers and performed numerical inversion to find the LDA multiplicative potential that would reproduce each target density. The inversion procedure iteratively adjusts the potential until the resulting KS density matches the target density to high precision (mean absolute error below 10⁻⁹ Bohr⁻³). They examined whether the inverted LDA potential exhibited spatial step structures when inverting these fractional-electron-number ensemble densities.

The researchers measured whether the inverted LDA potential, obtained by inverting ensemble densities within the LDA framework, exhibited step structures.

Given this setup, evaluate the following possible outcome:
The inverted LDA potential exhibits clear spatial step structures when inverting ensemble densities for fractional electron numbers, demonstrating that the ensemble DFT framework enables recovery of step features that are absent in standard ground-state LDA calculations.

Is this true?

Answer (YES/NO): YES